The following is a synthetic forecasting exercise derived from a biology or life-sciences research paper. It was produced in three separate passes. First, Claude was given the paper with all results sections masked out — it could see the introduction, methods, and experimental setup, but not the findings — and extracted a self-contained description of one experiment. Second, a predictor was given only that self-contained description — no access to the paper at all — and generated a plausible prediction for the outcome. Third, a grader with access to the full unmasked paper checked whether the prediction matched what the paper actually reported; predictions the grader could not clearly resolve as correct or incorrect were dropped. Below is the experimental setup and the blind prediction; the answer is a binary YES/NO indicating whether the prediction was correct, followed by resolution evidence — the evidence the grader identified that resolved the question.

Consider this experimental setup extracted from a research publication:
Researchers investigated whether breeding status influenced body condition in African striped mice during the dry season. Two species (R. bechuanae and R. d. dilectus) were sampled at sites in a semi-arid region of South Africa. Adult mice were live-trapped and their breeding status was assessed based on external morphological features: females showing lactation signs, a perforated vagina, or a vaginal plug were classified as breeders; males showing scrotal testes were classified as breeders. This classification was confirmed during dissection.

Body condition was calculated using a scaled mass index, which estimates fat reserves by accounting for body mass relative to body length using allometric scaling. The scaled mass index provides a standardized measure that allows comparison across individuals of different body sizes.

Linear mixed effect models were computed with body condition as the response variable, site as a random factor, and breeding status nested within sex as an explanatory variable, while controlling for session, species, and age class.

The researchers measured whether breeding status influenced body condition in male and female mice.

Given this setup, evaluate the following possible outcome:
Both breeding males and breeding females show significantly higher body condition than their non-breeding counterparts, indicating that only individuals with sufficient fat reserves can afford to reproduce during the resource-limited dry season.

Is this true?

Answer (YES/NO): NO